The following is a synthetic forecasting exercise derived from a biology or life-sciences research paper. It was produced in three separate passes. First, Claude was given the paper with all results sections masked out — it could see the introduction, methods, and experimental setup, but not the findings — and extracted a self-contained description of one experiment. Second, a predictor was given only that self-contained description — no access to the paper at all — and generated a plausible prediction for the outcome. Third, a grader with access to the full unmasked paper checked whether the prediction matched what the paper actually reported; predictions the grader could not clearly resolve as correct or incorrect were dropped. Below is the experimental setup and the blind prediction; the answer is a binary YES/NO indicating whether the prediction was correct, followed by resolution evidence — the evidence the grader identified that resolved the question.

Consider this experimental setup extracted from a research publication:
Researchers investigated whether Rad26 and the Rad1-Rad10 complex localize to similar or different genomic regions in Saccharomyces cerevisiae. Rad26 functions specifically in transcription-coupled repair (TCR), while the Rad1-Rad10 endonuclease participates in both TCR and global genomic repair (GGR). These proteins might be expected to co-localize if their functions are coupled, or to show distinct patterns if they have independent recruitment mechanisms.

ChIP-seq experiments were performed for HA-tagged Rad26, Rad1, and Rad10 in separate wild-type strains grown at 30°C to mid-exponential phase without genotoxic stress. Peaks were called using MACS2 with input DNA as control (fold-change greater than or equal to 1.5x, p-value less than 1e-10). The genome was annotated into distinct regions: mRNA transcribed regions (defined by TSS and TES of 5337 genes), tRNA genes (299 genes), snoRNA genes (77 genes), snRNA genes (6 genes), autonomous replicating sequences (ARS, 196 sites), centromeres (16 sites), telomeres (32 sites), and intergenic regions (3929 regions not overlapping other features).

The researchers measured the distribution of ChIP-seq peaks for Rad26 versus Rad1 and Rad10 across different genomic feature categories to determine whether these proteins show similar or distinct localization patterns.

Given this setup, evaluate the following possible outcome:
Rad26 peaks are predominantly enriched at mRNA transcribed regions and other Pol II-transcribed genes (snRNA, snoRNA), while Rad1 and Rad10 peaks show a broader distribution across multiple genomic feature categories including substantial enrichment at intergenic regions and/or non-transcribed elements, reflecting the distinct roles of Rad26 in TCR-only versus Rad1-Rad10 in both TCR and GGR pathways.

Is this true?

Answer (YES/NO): NO